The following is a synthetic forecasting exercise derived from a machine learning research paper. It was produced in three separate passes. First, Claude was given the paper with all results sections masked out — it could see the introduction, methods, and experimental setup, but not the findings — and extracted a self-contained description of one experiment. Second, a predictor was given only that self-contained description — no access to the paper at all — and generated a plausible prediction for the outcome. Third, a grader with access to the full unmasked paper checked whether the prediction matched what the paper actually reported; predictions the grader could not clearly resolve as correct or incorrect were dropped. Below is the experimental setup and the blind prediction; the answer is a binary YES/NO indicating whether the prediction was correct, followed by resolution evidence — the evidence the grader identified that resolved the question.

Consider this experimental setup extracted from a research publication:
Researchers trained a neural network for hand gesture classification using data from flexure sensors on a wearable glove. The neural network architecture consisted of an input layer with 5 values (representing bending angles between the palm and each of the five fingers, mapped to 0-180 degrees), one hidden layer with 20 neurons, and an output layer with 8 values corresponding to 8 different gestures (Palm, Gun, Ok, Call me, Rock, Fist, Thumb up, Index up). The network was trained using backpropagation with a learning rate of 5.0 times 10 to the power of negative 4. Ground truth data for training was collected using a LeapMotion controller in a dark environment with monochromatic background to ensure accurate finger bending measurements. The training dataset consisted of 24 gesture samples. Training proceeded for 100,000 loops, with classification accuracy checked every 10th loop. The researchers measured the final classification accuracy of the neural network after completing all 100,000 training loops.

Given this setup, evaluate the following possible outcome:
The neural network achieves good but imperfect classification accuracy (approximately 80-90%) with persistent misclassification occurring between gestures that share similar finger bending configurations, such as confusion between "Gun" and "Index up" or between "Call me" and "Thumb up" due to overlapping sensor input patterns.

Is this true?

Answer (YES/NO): NO